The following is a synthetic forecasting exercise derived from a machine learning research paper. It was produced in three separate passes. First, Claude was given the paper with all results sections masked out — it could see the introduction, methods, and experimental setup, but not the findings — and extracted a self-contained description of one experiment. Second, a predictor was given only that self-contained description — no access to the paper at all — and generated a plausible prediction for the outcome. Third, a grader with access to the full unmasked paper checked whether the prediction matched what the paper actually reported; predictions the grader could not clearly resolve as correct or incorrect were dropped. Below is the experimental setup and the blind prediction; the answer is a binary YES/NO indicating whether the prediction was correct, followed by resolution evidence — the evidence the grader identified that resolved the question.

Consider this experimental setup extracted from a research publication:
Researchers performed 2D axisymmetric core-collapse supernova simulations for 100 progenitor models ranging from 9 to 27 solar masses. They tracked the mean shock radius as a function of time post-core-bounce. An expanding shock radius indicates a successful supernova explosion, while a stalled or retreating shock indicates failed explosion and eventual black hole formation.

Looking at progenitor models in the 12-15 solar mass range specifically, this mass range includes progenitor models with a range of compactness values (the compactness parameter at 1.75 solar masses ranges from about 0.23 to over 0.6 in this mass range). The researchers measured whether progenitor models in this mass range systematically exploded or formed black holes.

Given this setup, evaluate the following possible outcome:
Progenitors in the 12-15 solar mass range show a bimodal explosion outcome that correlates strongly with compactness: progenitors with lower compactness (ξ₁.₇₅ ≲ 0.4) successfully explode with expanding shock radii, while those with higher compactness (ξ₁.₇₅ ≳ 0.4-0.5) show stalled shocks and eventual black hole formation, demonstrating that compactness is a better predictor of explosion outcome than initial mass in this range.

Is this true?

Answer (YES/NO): NO